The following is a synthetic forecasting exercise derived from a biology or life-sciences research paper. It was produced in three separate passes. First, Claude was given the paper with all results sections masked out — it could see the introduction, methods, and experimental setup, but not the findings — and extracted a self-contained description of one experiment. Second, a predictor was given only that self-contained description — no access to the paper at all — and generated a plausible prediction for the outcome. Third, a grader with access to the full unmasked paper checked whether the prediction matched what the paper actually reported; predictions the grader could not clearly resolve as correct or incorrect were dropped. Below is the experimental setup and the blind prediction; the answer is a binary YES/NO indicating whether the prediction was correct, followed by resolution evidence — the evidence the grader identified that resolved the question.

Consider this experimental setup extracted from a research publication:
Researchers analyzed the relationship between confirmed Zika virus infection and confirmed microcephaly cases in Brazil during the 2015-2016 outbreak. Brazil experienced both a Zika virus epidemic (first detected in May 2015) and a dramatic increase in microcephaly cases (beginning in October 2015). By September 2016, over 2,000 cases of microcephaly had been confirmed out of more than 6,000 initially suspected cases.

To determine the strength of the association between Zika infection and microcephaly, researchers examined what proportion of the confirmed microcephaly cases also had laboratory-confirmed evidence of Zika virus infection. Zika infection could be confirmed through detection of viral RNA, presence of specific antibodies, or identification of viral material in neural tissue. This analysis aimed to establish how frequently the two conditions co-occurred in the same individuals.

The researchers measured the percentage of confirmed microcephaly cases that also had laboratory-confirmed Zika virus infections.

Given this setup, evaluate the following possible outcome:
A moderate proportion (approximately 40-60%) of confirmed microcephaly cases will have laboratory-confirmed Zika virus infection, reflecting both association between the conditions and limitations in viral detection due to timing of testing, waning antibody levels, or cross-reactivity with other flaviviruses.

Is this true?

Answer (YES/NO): NO